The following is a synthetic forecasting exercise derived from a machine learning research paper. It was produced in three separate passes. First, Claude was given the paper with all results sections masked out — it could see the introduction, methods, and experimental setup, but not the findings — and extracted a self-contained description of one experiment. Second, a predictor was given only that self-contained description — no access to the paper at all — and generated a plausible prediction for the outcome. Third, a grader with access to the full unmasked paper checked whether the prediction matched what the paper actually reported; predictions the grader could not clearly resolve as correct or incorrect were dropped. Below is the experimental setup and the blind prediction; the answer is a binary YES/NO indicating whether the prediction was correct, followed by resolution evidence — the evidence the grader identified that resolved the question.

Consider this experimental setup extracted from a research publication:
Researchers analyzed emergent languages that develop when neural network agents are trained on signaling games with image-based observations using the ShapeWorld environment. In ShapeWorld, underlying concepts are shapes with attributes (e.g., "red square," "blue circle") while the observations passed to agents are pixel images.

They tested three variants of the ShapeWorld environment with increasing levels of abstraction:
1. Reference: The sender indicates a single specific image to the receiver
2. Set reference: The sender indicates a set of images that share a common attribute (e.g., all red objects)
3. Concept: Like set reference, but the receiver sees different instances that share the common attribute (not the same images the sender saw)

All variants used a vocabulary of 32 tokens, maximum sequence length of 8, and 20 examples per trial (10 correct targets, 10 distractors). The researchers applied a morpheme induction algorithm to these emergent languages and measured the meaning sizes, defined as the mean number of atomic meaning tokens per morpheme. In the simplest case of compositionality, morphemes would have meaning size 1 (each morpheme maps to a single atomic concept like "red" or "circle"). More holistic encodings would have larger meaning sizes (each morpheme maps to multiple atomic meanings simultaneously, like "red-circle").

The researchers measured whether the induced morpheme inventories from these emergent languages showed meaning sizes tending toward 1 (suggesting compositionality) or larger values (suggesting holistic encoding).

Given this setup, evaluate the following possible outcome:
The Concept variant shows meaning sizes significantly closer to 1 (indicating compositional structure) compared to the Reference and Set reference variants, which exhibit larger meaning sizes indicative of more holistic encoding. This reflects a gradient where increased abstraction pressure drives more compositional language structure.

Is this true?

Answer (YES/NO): NO